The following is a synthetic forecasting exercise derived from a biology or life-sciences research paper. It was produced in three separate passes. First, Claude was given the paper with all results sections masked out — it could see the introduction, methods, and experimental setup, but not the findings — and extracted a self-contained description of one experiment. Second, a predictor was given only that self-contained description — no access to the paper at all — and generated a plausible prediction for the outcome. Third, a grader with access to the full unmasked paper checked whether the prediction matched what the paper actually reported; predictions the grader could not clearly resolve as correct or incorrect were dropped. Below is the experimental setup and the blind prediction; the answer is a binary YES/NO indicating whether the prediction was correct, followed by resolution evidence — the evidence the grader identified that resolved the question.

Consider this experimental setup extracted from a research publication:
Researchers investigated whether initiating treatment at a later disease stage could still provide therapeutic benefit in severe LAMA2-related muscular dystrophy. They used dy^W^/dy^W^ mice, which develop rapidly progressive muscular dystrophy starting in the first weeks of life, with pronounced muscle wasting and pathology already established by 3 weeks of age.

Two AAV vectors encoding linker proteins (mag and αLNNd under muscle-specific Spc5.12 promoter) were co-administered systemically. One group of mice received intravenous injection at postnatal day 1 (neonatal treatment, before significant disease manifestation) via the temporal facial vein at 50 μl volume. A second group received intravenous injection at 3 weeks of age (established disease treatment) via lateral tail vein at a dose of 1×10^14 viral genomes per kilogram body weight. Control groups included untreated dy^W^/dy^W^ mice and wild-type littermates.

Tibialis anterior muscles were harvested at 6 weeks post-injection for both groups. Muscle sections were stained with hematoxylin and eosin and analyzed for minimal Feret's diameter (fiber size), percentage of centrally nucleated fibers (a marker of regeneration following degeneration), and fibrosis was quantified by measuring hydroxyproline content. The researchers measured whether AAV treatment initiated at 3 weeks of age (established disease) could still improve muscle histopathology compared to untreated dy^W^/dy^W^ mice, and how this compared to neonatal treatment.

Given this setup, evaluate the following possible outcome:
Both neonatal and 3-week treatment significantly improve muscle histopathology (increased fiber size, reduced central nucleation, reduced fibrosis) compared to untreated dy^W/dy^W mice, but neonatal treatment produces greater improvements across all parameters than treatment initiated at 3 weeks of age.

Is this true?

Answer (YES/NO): NO